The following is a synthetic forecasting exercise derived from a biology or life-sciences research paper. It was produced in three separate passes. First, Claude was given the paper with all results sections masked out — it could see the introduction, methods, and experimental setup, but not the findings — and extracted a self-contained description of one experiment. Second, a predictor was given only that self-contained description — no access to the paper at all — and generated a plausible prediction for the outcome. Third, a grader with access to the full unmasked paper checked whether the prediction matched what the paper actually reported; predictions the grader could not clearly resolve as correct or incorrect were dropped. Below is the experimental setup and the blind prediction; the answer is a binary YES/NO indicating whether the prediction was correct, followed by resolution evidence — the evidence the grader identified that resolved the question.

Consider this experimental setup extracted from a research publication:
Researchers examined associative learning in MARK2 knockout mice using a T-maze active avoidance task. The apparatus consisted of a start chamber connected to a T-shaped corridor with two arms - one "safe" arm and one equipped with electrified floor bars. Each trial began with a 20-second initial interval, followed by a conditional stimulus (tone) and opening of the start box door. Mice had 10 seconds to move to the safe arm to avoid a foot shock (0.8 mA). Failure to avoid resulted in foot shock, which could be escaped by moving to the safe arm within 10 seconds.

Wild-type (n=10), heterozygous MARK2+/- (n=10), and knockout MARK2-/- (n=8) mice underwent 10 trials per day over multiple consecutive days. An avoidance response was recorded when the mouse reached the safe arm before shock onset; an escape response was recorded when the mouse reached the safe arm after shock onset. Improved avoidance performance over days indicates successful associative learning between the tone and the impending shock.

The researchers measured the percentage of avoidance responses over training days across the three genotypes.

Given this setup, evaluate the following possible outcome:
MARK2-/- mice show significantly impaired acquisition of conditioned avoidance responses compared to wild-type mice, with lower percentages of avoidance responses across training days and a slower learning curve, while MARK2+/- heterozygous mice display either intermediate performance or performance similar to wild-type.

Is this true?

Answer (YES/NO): YES